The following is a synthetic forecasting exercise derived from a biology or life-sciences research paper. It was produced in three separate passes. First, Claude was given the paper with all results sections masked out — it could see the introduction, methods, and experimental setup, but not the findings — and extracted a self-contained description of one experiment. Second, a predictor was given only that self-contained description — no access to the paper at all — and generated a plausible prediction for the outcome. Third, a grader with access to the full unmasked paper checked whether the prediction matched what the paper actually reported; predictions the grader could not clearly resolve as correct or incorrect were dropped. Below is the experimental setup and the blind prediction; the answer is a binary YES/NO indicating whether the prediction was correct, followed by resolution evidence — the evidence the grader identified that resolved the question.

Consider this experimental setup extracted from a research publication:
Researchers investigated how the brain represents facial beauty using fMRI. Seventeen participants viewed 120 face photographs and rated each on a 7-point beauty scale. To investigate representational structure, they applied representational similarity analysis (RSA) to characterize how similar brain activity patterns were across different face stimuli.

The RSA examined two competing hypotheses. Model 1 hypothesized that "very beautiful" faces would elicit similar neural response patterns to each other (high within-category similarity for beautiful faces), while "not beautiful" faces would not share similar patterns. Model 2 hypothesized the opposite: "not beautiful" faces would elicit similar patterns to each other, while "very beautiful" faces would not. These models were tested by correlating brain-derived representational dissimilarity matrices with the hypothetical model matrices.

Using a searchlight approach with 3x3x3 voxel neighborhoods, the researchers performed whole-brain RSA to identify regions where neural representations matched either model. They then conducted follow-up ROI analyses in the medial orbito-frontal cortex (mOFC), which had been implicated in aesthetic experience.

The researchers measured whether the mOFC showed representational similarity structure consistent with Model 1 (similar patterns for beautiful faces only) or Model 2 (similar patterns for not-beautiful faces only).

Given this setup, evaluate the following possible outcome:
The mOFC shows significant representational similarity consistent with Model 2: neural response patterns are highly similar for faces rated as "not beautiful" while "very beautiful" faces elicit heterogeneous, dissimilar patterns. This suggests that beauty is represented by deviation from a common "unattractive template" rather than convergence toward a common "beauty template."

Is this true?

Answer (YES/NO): NO